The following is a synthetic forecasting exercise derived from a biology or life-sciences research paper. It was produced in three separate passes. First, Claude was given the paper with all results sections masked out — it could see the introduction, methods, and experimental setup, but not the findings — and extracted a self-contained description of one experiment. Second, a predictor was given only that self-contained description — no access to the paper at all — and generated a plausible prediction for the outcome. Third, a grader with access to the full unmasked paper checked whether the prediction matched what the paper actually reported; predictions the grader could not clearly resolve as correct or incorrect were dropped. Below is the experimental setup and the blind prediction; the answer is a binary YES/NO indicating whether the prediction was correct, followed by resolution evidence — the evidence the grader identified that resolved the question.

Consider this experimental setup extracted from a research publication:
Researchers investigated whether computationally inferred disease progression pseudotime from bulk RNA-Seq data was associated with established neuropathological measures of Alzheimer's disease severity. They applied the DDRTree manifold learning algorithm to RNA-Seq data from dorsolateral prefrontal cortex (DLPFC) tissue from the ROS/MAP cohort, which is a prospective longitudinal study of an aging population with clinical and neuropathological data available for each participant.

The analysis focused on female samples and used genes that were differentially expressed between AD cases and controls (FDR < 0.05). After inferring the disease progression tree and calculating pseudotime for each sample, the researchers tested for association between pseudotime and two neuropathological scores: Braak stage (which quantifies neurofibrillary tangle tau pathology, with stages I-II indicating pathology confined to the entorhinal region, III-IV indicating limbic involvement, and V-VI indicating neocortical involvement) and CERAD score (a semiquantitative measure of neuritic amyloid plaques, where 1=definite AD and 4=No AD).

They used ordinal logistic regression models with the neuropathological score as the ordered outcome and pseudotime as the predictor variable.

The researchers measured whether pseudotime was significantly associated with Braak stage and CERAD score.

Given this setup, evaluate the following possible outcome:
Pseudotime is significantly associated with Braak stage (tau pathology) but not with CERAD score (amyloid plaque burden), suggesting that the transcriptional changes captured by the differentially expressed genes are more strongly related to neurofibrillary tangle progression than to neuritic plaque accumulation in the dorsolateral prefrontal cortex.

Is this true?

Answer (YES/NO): NO